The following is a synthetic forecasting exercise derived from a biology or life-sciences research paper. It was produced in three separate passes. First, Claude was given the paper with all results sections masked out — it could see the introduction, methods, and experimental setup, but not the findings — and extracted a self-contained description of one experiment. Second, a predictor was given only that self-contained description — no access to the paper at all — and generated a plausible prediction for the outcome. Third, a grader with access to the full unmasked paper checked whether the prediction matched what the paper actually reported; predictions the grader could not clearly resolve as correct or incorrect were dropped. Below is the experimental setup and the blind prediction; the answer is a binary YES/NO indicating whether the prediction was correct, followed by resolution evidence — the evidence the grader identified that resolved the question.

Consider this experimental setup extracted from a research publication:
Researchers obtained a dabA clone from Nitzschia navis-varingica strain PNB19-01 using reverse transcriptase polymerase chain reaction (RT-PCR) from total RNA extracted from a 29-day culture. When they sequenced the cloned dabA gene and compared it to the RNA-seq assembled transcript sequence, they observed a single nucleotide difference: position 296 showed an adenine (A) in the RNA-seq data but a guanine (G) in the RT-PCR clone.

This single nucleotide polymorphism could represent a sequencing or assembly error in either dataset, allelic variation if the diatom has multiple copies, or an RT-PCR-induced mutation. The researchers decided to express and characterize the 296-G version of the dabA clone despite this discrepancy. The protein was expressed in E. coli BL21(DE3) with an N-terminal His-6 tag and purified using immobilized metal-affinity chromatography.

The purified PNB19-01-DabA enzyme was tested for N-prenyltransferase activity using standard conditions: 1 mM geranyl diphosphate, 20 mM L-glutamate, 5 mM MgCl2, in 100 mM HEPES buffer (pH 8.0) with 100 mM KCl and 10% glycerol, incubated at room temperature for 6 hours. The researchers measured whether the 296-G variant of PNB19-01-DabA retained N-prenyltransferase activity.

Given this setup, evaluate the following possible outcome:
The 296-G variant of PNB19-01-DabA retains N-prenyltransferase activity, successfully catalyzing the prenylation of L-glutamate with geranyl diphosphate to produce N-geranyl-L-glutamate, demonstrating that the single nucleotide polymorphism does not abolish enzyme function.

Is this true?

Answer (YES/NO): YES